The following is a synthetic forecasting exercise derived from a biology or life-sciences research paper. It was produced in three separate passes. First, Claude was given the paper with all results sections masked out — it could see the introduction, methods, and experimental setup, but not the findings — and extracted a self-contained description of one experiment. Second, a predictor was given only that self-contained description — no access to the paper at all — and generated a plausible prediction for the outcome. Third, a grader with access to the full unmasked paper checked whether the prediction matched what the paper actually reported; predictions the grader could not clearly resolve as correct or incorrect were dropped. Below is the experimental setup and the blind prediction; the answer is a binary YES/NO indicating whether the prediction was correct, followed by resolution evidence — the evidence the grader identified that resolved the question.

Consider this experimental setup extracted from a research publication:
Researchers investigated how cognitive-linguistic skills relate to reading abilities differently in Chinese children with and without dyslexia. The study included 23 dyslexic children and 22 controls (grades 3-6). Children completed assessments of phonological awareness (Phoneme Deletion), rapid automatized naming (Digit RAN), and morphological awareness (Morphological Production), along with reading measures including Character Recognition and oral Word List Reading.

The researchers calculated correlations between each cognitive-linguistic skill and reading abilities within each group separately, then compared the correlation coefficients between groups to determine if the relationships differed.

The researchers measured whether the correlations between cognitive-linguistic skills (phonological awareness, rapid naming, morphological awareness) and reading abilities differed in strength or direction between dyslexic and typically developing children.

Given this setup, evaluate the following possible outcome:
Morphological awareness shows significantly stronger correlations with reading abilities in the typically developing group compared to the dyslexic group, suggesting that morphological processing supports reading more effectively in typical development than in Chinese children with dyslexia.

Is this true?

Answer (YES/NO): YES